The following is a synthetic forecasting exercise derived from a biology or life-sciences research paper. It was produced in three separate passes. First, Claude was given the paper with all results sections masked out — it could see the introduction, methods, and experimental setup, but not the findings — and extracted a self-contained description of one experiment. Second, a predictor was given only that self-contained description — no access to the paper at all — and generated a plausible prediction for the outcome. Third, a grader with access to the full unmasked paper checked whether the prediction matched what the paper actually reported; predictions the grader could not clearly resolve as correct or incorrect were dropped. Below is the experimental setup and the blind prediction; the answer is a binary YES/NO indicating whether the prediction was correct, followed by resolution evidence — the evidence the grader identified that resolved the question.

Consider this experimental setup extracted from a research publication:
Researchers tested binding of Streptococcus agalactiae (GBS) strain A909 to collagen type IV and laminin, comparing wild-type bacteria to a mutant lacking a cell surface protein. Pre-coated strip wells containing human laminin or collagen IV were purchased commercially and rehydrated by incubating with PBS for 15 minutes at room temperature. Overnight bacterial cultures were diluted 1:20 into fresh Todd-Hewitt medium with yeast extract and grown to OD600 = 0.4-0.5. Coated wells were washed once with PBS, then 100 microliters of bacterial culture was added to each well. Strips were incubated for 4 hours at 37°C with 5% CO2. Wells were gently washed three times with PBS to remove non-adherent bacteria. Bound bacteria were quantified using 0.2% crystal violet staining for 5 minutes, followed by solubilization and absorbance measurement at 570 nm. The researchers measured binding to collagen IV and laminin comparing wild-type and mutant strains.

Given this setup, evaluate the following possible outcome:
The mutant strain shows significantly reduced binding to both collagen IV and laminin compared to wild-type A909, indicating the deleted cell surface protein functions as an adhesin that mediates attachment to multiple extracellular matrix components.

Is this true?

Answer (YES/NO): NO